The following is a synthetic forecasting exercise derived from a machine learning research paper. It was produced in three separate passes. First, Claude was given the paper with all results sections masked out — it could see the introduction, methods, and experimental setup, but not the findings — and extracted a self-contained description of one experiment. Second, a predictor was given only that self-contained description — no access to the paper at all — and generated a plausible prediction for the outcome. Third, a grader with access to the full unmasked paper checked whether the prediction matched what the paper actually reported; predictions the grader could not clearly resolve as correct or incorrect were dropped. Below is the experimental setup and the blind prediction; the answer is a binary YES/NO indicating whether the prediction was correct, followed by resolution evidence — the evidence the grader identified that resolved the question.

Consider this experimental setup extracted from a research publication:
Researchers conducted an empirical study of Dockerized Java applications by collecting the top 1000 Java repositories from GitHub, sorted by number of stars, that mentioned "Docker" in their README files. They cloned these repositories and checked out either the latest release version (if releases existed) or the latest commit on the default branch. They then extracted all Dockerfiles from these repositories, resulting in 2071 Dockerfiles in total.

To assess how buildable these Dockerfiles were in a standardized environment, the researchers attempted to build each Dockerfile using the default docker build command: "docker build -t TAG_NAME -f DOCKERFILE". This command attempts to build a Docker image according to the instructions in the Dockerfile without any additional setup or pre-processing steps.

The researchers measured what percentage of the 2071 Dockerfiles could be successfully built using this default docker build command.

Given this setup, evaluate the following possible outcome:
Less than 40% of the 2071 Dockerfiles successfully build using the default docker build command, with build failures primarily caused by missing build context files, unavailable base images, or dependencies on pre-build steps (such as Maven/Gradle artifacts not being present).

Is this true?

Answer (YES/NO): YES